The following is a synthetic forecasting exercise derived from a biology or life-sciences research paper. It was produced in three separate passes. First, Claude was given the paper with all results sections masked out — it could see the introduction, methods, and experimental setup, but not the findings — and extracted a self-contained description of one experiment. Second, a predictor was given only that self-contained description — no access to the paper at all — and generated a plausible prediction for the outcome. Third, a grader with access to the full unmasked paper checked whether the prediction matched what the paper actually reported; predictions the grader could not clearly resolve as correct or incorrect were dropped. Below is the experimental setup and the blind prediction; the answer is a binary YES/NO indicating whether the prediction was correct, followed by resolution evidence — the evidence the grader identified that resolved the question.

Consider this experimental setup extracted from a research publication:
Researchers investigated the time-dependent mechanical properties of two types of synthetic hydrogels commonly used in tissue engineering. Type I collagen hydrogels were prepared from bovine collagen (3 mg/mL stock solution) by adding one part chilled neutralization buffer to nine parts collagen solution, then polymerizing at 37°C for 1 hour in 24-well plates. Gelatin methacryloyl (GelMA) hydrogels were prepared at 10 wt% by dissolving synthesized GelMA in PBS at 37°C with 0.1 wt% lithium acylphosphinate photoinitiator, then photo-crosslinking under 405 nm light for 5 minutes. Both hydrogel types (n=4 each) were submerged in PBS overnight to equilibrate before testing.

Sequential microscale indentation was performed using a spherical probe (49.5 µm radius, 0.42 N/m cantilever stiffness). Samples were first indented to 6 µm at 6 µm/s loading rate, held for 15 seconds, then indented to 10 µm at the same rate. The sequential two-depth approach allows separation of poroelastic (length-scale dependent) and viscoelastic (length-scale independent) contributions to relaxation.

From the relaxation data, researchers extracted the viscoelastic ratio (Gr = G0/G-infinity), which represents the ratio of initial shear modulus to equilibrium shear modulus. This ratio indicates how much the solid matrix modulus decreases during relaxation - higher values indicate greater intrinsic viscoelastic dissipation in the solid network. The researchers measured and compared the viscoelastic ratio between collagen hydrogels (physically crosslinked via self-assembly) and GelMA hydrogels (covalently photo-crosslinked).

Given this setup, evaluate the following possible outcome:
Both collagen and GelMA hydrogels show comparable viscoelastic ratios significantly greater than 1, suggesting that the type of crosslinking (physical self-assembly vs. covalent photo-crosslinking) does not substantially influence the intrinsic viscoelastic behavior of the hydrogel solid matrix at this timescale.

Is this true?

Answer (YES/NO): NO